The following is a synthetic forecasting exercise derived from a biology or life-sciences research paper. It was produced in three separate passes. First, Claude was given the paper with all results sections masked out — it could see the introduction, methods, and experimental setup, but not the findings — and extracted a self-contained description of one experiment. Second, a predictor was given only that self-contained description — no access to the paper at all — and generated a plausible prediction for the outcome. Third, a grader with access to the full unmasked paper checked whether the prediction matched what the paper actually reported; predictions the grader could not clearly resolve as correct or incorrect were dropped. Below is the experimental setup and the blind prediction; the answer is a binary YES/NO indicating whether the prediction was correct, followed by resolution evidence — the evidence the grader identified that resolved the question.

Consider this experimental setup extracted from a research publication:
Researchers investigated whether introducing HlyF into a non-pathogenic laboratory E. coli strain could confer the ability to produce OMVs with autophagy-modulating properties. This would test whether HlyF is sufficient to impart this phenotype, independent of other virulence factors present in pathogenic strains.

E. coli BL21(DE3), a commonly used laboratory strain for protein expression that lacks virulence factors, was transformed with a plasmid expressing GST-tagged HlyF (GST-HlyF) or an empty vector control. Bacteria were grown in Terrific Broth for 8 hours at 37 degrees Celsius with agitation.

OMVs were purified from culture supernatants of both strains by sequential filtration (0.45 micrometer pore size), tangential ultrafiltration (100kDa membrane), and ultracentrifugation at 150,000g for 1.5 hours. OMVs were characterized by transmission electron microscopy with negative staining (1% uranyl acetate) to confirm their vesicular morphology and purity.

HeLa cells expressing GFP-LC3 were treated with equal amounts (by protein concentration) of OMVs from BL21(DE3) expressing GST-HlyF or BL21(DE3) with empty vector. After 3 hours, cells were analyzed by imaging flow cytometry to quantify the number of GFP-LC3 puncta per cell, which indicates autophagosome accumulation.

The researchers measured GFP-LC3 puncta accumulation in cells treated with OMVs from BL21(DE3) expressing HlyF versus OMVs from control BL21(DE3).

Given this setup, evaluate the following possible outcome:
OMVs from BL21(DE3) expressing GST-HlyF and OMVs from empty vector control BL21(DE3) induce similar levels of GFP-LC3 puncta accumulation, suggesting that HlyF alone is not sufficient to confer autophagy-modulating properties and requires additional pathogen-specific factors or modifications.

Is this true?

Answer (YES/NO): NO